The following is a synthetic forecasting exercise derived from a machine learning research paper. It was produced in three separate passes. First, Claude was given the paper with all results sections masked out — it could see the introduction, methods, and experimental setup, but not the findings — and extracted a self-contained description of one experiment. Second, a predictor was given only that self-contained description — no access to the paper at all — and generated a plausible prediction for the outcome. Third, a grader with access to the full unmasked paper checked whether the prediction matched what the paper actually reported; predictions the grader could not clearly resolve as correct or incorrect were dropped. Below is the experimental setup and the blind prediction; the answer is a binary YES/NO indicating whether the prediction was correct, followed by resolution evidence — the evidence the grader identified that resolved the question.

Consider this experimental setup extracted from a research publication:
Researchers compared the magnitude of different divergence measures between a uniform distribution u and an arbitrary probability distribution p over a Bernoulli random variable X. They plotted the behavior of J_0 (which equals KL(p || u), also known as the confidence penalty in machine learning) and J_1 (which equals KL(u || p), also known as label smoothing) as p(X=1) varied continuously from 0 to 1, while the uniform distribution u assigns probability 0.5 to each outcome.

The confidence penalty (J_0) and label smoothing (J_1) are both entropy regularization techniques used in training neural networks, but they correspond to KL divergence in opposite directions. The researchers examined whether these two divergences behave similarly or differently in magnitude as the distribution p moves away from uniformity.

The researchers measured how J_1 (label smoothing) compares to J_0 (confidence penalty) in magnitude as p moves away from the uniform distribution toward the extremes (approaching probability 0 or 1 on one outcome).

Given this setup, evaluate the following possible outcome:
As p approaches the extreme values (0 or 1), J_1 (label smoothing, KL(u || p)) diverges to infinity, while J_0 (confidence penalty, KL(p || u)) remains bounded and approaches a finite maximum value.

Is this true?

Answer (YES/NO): YES